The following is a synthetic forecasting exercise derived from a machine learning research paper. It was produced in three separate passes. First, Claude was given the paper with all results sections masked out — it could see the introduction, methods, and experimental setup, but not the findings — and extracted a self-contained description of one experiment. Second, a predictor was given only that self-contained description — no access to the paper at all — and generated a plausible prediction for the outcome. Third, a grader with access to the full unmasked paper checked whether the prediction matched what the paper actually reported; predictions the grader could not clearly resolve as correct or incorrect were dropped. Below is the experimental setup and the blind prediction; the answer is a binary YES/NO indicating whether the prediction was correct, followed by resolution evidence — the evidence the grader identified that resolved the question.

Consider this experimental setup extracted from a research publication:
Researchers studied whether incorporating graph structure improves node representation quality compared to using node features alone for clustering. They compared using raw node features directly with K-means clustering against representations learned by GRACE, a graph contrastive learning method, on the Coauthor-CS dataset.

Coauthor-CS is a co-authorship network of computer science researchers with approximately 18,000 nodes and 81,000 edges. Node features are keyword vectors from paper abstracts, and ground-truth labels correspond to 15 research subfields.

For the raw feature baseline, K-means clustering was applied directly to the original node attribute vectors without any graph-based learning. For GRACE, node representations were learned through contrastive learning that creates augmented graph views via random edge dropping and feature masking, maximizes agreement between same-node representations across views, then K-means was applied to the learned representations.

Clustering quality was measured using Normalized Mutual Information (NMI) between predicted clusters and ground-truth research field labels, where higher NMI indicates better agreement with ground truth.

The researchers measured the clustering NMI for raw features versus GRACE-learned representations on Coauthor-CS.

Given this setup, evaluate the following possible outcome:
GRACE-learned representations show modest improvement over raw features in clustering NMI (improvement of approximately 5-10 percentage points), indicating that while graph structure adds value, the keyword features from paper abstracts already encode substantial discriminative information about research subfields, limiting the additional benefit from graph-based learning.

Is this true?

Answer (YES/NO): YES